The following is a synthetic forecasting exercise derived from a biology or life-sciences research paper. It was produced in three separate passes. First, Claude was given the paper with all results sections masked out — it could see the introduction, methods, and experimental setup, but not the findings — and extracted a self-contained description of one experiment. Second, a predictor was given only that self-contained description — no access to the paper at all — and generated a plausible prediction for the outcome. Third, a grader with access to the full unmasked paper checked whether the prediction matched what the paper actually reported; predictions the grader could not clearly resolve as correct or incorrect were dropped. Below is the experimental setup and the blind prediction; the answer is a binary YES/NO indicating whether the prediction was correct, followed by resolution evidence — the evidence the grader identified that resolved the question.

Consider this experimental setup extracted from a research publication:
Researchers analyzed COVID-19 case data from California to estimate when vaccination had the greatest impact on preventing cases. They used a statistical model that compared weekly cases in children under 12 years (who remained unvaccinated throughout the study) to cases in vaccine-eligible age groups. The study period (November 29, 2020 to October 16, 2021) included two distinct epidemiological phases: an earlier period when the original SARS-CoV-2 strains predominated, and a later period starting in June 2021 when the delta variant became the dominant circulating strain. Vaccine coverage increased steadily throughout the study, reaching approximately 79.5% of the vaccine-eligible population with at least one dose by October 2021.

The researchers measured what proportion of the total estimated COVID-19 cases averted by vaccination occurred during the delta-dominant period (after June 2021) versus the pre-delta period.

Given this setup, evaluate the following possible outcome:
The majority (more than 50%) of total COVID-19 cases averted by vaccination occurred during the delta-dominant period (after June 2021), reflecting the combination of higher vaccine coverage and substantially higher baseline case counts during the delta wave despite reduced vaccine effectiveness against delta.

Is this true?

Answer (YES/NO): YES